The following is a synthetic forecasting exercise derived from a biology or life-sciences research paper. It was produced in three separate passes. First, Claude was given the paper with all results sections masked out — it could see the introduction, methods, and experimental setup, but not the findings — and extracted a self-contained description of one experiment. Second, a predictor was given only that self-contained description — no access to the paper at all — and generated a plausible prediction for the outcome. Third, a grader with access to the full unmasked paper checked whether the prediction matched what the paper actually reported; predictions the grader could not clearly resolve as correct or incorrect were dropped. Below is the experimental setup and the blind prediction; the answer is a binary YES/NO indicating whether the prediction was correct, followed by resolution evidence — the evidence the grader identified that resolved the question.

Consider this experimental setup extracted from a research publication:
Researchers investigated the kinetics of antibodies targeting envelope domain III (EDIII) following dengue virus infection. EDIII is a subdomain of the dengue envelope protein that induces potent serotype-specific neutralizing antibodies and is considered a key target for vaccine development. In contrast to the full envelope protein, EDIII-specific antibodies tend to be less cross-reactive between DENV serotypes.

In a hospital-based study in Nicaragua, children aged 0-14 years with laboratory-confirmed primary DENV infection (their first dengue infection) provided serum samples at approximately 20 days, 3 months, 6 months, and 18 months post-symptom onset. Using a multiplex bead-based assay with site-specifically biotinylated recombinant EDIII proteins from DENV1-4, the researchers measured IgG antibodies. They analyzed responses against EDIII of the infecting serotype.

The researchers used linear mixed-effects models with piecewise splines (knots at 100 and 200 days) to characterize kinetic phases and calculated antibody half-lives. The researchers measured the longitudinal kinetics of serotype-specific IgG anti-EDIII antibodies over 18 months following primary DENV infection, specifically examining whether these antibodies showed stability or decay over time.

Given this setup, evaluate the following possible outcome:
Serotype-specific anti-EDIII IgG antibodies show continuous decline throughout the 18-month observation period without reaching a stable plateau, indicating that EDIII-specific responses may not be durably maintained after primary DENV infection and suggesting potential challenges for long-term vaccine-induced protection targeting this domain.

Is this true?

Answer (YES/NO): NO